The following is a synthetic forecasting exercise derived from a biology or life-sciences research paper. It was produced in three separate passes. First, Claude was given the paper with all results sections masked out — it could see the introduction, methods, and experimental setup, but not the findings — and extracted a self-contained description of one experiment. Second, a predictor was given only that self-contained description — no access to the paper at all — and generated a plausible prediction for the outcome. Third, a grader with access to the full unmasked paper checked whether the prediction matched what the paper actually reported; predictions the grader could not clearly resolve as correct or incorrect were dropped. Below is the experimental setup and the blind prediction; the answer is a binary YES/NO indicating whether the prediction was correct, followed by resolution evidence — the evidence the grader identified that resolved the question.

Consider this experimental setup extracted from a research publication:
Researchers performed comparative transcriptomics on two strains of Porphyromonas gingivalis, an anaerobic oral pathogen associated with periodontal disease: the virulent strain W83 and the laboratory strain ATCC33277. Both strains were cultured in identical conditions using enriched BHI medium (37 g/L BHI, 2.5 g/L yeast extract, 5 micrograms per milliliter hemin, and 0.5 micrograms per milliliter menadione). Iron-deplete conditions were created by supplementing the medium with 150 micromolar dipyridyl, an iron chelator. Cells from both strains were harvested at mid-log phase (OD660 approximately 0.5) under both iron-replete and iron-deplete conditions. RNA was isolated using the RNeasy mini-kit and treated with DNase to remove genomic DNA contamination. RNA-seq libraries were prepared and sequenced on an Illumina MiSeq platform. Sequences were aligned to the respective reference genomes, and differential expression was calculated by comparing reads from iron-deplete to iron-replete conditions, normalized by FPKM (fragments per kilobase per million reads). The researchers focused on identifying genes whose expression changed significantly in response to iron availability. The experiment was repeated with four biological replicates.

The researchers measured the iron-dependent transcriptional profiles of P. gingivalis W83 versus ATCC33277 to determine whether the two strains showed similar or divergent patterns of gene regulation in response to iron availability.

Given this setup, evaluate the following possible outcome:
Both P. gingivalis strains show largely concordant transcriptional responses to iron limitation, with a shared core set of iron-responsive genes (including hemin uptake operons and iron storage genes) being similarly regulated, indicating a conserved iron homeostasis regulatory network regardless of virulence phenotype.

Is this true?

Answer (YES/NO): YES